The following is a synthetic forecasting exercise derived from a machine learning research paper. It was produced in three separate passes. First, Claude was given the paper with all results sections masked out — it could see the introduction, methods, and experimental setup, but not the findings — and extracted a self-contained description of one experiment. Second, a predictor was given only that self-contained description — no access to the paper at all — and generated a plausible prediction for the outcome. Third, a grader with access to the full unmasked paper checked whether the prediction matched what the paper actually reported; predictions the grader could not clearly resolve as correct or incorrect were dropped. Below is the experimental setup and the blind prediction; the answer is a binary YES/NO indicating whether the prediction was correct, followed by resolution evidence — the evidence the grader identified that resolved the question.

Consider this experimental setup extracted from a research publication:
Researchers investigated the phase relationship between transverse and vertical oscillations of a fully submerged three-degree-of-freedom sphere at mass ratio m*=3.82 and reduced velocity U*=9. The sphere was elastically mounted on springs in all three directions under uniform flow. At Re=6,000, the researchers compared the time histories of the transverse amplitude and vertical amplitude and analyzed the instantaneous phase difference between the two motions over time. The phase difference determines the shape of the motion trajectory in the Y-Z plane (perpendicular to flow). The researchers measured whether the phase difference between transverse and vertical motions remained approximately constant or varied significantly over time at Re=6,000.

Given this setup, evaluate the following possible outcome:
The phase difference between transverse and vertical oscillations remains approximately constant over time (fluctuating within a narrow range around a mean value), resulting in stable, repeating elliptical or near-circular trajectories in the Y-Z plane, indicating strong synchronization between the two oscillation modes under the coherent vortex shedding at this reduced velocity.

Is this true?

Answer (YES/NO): YES